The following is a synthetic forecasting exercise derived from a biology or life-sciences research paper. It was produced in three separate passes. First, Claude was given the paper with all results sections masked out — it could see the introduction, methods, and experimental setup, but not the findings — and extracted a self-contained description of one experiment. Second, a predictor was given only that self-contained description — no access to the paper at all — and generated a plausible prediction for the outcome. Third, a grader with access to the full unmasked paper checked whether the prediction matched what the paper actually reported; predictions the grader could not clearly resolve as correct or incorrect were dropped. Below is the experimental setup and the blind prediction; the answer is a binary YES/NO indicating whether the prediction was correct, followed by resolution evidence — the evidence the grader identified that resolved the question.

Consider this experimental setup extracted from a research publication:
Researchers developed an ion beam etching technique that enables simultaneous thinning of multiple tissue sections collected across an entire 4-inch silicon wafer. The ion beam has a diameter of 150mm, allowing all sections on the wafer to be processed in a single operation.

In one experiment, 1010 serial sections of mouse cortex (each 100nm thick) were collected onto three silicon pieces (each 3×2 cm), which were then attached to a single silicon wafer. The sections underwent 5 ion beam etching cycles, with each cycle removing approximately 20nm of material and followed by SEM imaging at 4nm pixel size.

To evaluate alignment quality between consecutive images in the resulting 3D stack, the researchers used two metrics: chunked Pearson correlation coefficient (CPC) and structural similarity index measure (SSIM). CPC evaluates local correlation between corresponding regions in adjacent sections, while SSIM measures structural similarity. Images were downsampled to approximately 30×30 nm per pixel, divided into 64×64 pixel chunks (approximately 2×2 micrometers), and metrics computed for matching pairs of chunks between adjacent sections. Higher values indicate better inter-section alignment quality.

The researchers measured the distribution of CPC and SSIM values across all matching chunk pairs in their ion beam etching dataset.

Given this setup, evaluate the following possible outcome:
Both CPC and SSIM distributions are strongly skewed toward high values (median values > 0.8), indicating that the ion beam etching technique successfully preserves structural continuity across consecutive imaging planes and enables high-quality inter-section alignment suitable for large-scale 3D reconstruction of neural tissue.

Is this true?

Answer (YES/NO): NO